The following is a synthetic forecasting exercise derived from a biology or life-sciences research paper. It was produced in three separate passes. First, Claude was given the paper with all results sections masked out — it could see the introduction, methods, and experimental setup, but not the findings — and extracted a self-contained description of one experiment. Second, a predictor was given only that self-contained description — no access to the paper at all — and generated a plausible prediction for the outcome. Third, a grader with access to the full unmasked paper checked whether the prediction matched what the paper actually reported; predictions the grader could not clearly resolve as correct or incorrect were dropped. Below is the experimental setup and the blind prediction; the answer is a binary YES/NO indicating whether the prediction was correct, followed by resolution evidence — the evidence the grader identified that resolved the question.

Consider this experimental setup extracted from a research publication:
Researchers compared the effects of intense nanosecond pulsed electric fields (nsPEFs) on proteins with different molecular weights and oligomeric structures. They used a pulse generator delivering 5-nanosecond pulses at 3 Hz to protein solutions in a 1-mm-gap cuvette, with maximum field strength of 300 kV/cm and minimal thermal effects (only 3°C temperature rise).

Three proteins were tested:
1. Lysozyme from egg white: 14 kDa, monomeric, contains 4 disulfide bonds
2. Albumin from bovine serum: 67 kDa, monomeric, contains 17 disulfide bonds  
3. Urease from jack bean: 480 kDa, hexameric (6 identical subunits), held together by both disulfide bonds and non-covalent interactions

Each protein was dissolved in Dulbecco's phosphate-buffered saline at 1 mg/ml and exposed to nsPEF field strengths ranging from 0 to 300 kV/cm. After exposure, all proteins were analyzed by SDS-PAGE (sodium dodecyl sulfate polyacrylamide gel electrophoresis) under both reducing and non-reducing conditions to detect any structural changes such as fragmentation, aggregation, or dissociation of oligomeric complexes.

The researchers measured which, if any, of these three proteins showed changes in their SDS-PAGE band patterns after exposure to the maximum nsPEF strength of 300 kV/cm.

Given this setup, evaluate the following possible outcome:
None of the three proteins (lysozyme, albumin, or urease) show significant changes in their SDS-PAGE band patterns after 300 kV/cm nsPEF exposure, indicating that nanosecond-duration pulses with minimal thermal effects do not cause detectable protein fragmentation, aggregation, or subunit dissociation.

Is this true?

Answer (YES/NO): NO